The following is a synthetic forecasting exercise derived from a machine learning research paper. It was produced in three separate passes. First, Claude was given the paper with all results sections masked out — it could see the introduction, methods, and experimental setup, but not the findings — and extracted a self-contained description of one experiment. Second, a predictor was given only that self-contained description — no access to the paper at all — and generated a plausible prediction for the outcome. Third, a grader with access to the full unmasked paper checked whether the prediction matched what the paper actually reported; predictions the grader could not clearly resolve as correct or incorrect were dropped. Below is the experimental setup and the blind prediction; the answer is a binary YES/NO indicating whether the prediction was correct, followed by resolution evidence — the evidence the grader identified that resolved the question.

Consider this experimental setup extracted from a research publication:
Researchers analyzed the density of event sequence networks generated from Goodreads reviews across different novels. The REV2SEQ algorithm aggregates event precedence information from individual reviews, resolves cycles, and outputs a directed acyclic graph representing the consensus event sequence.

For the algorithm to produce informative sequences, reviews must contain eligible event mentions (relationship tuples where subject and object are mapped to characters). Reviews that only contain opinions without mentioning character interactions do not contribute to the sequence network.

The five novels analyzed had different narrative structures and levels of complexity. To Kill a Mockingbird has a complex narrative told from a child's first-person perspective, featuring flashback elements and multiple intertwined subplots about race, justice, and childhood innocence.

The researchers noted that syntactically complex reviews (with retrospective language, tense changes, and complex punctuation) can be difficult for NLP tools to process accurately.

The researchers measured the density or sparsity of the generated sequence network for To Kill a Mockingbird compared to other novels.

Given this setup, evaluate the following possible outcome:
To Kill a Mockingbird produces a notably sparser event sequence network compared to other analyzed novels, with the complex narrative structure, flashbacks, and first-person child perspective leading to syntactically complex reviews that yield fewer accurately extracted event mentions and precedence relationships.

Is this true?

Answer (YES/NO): NO